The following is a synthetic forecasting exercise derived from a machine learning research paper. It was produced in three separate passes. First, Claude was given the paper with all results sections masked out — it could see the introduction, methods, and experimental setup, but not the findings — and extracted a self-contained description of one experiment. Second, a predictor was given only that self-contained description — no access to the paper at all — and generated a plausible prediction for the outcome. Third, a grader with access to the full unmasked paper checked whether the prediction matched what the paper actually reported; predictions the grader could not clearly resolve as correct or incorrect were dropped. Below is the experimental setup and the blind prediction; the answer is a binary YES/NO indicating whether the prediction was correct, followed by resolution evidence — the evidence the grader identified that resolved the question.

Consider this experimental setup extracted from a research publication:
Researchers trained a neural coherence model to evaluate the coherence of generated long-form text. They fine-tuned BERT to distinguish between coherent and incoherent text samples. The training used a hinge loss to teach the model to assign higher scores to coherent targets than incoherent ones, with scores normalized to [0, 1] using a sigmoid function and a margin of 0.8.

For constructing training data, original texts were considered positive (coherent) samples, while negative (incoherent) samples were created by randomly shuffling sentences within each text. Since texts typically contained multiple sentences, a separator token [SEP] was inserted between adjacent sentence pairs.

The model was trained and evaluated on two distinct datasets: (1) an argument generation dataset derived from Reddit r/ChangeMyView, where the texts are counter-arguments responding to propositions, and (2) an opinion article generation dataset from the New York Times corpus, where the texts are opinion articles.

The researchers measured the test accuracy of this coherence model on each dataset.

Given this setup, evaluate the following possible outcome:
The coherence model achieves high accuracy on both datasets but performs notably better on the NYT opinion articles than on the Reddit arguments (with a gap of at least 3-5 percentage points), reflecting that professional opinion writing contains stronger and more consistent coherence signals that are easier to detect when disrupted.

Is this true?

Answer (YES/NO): NO